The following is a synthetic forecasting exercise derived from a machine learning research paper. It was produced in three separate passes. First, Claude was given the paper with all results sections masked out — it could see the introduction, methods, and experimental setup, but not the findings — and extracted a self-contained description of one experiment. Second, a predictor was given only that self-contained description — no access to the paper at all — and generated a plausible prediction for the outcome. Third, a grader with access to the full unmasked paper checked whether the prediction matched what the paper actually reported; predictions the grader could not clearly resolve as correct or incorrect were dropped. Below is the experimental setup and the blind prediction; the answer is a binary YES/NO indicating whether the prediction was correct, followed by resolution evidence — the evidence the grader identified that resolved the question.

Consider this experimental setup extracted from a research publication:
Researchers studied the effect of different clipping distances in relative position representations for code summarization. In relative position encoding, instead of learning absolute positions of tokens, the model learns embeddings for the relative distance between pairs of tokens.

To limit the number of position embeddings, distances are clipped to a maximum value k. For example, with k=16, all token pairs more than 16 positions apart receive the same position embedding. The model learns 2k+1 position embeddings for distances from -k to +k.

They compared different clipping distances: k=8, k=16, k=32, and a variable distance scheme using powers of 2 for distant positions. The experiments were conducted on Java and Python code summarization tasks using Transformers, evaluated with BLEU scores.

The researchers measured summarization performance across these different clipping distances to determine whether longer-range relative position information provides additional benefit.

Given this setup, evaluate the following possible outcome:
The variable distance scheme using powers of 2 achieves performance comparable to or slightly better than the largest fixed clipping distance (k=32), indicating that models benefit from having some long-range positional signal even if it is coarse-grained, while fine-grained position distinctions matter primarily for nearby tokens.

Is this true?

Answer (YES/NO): YES